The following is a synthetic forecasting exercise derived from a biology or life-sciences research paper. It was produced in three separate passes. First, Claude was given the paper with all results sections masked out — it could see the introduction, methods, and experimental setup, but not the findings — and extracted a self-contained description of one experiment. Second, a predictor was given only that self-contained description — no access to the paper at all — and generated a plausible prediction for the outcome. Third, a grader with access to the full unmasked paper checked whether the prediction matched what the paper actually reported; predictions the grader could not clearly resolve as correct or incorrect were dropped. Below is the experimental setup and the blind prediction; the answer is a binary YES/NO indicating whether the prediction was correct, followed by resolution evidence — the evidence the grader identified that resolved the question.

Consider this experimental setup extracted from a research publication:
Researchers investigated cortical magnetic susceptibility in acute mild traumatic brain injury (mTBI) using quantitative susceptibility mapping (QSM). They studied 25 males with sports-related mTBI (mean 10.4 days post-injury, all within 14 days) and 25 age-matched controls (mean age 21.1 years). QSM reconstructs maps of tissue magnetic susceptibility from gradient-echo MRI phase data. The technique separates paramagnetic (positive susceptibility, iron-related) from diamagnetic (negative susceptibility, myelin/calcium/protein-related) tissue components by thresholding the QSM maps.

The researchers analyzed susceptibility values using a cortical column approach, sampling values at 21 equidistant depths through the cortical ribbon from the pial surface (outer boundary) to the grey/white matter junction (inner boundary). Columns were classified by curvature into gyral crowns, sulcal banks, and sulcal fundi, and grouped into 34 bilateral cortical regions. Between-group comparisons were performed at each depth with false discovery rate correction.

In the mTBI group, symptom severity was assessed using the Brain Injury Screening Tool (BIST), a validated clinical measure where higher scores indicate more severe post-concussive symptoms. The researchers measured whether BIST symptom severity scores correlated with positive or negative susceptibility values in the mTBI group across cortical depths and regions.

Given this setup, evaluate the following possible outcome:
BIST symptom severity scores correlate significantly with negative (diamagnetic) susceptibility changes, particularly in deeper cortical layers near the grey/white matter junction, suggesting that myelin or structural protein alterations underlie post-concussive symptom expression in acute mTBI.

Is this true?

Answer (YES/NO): NO